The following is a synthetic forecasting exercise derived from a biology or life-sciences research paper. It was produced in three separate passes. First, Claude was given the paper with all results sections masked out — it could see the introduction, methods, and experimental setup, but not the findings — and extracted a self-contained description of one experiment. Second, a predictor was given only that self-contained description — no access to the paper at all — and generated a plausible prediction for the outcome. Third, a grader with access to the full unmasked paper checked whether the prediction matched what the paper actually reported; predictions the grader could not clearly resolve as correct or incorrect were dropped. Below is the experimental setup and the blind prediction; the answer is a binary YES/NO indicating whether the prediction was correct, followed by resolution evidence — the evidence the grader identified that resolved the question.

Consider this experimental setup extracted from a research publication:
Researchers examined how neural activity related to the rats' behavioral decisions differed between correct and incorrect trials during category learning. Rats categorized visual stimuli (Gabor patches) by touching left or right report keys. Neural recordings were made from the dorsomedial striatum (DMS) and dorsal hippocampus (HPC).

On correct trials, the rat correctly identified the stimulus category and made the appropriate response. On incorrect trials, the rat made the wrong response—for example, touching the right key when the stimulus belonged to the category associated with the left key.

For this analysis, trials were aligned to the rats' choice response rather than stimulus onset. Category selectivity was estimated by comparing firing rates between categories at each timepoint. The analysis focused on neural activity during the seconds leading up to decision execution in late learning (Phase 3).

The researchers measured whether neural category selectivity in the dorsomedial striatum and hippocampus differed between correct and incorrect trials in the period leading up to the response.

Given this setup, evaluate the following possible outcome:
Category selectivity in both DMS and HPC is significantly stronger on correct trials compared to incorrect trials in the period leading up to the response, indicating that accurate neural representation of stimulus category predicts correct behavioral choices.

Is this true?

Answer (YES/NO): NO